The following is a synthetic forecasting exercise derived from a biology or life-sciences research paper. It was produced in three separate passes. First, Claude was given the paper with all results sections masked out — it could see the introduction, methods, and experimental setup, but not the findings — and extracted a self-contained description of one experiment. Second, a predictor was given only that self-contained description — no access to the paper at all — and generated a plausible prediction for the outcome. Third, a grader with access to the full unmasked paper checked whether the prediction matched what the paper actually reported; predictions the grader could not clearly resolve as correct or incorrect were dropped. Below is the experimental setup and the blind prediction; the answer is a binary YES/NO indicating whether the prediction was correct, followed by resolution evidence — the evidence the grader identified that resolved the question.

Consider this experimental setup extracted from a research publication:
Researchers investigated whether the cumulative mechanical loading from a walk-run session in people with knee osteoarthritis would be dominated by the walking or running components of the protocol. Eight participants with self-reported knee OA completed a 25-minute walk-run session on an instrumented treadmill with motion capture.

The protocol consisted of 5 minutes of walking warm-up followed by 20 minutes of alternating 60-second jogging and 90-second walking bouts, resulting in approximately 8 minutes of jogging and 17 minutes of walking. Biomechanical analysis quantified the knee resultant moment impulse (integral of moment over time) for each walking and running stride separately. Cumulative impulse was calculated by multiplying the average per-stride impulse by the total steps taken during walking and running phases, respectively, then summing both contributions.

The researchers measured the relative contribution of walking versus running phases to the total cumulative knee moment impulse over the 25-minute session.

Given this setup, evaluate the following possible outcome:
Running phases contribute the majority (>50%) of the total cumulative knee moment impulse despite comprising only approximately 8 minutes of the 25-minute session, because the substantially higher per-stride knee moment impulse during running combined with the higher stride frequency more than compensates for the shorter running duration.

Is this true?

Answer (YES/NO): NO